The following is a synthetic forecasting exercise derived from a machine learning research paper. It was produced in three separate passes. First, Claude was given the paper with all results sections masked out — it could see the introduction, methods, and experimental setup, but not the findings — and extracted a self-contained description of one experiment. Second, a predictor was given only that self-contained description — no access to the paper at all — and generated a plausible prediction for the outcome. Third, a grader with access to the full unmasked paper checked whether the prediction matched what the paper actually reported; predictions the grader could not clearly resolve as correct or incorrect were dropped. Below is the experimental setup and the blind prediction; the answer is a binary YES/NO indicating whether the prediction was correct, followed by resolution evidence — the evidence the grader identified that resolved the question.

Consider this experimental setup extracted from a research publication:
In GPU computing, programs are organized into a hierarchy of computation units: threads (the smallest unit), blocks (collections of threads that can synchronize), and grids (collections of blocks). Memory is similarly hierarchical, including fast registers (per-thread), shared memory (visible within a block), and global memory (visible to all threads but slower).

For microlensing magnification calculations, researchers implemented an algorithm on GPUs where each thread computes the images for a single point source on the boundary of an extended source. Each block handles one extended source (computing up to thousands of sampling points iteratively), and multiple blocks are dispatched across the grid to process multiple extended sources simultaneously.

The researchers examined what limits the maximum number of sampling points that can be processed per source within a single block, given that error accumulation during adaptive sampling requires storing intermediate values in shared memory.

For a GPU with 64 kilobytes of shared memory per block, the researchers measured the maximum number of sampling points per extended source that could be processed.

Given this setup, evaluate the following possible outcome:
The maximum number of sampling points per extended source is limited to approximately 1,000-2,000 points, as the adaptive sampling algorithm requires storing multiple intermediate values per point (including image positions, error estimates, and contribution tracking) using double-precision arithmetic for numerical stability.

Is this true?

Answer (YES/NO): NO